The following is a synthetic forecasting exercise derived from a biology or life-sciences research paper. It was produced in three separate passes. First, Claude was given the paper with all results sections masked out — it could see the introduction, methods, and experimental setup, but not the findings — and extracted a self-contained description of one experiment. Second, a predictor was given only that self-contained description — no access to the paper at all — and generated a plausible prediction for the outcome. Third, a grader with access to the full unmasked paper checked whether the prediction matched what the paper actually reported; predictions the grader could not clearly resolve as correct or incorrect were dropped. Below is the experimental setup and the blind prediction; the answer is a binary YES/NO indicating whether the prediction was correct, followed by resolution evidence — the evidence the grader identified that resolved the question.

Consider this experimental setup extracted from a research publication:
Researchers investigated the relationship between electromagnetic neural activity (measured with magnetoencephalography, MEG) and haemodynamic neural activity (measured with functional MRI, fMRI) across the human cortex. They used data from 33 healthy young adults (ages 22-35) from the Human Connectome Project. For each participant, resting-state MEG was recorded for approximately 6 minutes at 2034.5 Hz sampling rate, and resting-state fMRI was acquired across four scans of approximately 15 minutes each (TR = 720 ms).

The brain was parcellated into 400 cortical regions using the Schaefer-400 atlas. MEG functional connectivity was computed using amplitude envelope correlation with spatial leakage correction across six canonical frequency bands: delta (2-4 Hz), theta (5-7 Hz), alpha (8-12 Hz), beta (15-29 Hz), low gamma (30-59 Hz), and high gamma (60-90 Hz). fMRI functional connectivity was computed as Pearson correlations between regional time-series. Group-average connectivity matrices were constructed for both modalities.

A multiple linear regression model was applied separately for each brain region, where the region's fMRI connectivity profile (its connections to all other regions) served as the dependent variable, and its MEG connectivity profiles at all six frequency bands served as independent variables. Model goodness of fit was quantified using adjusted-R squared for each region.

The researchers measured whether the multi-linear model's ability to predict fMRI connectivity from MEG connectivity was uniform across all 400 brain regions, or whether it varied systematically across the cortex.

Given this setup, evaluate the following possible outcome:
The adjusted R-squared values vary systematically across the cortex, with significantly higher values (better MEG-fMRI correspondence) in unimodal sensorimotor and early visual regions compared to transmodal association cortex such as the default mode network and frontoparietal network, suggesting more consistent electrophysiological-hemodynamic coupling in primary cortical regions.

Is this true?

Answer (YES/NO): YES